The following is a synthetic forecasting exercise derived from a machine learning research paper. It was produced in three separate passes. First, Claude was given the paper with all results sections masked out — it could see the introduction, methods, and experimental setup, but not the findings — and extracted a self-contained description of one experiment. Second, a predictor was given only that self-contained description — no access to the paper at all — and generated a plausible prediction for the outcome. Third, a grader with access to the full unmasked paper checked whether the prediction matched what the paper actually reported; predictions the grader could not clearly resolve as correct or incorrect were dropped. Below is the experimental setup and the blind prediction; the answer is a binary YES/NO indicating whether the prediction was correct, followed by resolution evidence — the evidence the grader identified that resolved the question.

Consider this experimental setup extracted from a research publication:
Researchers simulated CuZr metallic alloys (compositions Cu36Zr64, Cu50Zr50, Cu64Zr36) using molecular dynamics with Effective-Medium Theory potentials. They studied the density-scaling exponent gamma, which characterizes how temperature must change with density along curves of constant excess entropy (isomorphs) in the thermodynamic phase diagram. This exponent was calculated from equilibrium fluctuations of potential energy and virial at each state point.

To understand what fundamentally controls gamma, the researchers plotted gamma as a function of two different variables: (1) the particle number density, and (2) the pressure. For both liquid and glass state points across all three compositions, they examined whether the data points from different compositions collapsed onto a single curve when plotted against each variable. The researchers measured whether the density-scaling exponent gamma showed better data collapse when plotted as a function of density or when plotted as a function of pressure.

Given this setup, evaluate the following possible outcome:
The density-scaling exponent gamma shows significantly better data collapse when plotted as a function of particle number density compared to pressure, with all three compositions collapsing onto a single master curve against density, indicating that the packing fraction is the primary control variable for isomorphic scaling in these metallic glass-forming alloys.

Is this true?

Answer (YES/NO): NO